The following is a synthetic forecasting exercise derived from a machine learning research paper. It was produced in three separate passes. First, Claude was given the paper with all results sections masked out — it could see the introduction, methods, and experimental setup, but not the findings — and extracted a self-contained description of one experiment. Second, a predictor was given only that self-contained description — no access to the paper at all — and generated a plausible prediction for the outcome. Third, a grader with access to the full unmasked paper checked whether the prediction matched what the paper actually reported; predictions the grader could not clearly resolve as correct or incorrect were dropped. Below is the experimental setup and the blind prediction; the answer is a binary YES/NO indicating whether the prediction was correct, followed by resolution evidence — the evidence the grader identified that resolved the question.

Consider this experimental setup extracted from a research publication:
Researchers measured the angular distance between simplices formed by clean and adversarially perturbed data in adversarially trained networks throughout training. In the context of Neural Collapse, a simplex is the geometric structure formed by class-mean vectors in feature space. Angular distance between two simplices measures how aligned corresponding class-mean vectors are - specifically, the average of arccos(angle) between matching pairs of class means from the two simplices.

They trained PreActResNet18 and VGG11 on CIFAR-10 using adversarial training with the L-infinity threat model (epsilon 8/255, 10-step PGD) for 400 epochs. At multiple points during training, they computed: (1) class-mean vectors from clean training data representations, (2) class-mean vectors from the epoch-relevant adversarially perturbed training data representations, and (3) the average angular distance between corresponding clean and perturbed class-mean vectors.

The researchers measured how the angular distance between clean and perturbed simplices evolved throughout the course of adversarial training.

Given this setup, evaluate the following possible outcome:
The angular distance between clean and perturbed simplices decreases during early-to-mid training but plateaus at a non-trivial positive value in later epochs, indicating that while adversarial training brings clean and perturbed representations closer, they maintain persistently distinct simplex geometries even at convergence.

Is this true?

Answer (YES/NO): NO